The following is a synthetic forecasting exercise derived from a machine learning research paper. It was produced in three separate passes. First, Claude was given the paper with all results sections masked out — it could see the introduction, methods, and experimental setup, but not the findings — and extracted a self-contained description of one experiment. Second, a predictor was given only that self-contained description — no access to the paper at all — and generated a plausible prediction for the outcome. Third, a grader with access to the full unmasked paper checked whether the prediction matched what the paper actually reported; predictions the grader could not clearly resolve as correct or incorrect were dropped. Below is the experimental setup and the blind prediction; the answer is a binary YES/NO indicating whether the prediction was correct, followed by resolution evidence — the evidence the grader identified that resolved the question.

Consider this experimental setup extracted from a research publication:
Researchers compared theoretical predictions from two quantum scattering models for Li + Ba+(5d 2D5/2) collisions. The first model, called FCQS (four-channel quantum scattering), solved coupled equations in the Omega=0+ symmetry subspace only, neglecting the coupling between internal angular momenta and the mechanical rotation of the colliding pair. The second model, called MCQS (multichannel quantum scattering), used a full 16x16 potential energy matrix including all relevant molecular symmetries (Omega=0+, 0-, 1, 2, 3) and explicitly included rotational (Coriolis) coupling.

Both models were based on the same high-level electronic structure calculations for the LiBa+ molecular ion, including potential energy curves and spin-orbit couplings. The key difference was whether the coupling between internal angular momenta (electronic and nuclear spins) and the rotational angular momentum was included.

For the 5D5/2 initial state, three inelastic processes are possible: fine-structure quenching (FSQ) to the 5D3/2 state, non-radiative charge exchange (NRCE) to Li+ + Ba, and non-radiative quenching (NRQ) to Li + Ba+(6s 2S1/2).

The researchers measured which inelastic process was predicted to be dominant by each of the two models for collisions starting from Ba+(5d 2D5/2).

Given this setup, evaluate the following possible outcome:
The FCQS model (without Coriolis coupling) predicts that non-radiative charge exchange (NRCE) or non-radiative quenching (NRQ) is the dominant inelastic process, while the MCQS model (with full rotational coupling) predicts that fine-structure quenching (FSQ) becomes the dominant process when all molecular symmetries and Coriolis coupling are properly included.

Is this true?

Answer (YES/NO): YES